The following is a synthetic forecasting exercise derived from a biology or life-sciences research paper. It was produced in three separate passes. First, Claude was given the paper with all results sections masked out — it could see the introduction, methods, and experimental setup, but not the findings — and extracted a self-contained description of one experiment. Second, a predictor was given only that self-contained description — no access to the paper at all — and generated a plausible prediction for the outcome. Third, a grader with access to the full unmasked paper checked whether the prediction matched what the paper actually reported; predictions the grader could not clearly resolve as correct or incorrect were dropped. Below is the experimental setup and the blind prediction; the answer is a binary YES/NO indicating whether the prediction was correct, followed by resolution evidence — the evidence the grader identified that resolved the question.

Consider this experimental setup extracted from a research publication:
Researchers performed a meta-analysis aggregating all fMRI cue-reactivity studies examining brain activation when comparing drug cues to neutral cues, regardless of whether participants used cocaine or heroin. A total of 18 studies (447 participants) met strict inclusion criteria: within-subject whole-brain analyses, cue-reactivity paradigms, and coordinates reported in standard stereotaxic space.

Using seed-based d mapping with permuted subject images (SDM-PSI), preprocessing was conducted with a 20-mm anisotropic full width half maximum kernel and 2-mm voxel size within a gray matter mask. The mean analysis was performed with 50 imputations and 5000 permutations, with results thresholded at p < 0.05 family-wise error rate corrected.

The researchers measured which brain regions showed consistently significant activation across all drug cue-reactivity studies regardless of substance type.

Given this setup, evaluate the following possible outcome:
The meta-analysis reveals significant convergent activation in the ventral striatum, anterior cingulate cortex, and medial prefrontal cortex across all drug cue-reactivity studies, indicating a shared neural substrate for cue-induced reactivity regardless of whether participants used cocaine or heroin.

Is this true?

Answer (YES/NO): NO